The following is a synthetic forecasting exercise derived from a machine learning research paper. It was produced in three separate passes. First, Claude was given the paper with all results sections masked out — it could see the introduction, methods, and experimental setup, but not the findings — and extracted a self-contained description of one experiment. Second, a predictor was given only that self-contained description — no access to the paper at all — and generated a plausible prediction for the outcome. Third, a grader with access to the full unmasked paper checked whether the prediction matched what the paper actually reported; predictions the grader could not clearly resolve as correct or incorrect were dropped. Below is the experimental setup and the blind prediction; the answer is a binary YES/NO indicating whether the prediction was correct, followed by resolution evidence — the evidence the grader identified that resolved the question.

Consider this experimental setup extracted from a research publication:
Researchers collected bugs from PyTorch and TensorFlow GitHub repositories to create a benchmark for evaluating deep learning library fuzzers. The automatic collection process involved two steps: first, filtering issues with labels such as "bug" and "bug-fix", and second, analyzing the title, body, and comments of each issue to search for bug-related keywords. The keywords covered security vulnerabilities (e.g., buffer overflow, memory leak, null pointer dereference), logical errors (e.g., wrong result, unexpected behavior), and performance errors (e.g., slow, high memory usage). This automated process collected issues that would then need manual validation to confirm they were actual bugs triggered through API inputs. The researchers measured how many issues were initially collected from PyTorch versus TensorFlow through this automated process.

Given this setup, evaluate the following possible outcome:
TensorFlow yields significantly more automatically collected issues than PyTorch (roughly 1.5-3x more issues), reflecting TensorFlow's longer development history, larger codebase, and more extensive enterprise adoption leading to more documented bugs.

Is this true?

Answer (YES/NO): NO